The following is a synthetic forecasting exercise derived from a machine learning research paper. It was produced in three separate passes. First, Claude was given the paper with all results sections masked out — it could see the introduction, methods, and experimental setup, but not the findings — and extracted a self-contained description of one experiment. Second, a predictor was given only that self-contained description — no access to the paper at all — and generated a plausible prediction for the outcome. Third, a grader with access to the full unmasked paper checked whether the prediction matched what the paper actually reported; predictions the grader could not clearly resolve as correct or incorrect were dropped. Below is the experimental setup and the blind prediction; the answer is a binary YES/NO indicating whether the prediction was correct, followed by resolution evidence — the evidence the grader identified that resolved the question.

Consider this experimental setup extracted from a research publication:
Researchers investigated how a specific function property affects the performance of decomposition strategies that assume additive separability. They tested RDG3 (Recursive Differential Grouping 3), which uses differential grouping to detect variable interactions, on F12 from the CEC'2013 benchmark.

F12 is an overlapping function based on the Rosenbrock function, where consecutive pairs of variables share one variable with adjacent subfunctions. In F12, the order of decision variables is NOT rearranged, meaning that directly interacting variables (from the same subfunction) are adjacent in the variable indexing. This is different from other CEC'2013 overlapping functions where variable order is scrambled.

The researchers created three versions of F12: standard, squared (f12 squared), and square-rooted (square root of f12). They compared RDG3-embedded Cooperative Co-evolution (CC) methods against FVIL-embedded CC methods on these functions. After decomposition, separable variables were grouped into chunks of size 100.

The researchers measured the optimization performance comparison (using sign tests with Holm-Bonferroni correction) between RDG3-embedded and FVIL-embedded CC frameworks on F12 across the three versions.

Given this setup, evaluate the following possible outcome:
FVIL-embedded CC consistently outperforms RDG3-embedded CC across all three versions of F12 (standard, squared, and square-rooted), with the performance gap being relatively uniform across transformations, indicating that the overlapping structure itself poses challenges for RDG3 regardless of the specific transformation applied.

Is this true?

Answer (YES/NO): NO